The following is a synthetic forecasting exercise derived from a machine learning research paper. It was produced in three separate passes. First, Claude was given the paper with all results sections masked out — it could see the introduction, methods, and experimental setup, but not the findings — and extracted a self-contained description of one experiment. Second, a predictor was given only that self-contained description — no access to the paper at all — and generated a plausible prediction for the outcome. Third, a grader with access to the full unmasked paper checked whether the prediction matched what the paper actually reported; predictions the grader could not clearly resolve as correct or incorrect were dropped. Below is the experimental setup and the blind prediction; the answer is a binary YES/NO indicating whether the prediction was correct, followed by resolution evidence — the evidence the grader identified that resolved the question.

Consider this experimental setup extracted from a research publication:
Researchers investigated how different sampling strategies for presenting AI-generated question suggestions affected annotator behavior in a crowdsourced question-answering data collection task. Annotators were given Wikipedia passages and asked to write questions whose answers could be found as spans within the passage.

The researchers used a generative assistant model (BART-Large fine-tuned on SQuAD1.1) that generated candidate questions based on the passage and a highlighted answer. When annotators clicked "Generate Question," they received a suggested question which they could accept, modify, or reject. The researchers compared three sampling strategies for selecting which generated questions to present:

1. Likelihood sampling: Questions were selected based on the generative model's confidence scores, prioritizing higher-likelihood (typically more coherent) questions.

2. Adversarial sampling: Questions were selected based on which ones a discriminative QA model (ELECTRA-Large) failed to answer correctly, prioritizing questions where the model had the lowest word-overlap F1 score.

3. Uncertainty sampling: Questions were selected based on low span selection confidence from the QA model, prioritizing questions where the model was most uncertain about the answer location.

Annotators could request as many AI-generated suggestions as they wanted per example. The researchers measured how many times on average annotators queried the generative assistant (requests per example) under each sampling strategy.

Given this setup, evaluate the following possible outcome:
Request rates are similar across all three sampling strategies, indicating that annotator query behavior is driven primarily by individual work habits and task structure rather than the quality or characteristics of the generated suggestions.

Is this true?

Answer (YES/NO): NO